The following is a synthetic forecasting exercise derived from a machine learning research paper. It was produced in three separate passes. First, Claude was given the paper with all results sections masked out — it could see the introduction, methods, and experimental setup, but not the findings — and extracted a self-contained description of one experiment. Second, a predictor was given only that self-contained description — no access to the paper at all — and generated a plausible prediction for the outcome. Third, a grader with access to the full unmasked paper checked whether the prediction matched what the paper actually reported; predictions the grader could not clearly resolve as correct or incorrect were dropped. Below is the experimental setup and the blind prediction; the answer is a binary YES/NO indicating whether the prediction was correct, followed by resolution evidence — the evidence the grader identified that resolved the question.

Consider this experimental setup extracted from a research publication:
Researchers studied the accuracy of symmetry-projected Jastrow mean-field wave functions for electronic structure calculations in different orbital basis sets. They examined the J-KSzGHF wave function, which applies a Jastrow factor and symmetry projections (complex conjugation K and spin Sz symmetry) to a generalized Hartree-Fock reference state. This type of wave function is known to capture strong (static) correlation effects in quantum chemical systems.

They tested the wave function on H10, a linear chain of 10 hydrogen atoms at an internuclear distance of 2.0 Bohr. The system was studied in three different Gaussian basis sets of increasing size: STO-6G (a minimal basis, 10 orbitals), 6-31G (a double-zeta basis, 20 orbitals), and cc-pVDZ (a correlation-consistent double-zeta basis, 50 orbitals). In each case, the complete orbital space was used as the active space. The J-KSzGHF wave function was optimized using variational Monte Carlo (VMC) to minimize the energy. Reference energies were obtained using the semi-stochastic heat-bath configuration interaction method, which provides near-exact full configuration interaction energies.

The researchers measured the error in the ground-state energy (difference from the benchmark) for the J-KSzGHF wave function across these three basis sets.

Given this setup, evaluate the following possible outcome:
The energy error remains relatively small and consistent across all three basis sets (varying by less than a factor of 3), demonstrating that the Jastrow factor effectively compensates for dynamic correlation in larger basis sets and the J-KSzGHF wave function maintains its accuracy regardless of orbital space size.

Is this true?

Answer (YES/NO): NO